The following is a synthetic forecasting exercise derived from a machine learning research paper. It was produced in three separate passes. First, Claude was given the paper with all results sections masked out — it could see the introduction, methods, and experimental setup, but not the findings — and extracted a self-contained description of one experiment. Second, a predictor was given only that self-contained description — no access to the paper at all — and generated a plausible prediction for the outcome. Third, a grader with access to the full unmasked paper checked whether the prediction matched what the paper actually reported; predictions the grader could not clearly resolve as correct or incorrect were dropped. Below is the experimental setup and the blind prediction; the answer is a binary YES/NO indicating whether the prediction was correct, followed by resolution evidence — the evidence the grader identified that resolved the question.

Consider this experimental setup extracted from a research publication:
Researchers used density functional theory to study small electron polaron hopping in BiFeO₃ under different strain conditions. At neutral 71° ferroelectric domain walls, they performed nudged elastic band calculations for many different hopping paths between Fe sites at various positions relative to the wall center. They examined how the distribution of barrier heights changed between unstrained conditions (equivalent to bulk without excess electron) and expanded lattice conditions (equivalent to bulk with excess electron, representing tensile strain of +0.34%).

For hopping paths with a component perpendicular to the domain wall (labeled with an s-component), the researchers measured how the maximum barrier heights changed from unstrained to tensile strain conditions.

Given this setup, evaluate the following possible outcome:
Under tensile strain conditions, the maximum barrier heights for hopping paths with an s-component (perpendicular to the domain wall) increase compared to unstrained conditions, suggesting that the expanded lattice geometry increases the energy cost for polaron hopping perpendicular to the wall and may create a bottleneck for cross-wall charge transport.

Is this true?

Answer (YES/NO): YES